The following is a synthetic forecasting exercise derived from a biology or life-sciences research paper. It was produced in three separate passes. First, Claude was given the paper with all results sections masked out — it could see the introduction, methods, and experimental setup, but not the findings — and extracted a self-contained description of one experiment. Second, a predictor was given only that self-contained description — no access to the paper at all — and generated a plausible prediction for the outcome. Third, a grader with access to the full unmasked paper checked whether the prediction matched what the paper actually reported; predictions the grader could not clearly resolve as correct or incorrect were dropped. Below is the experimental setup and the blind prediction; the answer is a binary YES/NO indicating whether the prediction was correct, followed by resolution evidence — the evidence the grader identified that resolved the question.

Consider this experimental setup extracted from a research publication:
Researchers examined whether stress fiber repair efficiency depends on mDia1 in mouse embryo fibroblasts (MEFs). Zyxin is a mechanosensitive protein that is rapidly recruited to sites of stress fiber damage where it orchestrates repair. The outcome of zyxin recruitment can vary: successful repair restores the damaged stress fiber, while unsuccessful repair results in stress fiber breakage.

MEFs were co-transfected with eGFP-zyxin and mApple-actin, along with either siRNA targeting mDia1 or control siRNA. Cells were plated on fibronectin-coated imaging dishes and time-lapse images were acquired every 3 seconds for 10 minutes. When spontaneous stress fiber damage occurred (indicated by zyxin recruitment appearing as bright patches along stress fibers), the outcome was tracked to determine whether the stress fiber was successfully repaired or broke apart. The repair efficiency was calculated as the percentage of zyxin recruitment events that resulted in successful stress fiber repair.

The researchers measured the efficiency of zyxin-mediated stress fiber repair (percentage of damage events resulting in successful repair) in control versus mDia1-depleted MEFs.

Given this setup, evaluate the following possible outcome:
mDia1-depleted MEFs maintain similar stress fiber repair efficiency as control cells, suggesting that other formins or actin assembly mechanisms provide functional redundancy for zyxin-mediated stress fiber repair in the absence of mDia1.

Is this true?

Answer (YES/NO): NO